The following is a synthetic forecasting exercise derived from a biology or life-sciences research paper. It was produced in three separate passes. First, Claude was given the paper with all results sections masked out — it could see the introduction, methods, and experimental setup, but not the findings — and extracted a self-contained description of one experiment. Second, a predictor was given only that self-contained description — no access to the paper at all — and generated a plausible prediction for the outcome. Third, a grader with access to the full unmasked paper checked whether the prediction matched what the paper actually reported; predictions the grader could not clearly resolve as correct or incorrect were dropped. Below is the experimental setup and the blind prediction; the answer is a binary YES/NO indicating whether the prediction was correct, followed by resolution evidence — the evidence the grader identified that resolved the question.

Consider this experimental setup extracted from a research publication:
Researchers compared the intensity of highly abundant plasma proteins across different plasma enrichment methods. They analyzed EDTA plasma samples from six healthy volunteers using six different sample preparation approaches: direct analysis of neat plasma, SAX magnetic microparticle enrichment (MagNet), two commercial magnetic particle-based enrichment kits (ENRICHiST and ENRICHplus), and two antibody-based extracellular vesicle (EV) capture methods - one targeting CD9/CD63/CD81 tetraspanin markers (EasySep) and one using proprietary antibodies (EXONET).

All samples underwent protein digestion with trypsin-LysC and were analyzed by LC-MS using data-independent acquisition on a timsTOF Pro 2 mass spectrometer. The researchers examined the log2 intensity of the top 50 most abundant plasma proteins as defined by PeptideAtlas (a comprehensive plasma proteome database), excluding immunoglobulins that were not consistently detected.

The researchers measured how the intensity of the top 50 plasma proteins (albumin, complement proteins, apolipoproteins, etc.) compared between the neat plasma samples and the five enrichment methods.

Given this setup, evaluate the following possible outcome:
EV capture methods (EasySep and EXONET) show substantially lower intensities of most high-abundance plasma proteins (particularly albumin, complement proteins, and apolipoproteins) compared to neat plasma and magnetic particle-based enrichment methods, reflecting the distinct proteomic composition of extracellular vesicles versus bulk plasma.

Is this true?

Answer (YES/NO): NO